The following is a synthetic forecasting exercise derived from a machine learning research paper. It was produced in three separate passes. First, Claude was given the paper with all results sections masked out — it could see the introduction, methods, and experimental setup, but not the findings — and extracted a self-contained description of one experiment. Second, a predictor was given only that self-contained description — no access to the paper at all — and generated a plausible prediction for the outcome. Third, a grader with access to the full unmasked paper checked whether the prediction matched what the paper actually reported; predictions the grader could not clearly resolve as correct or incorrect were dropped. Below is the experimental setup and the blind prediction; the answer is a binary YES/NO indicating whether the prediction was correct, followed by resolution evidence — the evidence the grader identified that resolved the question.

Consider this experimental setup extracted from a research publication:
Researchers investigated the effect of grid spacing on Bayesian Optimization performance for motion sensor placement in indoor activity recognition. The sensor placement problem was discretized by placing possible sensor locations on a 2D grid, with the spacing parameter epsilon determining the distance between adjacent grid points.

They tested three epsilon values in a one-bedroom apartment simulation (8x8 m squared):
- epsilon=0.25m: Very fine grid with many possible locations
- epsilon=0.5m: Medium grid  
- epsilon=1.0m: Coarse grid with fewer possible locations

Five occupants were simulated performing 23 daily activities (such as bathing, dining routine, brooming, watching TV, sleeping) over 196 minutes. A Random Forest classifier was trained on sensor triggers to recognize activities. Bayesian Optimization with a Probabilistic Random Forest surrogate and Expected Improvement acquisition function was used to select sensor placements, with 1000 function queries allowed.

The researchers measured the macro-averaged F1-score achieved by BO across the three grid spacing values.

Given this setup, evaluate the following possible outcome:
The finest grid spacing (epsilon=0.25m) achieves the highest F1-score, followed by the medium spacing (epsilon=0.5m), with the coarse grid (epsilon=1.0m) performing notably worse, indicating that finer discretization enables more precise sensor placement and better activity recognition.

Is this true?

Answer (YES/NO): NO